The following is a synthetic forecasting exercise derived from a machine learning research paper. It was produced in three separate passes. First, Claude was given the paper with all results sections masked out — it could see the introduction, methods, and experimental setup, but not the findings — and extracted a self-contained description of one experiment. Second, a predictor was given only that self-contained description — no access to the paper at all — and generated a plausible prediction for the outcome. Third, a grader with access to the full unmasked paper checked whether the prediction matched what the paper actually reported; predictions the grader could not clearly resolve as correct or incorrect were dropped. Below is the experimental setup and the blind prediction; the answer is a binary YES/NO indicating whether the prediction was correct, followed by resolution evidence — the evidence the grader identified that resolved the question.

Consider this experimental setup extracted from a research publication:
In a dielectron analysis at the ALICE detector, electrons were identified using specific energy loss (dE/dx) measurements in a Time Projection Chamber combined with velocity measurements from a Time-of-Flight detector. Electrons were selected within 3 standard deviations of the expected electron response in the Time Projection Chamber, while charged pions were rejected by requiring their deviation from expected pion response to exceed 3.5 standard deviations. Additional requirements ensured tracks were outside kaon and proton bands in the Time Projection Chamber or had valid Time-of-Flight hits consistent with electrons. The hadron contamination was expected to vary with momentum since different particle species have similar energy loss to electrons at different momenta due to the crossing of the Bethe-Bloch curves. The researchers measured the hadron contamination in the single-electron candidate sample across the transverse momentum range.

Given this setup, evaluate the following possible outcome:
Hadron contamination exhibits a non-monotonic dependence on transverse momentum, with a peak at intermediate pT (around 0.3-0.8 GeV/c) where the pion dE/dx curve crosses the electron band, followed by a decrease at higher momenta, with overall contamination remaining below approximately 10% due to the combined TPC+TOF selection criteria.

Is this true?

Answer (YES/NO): NO